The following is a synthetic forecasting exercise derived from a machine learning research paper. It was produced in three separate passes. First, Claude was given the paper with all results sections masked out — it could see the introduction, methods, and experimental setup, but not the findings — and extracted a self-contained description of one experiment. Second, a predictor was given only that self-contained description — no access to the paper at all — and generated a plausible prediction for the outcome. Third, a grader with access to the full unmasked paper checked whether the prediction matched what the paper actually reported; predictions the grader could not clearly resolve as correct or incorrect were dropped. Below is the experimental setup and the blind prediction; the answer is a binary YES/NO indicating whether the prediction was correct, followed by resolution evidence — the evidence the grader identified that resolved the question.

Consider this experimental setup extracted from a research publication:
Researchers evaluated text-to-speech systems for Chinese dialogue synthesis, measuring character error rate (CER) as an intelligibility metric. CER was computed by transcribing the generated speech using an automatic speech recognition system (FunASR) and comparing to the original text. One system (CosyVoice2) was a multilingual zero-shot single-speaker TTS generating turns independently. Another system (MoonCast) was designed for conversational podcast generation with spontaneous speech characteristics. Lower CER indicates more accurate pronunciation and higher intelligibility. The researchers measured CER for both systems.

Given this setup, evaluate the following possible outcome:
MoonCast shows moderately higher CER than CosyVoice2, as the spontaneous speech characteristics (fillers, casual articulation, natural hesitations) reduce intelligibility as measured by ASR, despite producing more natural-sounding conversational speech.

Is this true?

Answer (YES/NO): YES